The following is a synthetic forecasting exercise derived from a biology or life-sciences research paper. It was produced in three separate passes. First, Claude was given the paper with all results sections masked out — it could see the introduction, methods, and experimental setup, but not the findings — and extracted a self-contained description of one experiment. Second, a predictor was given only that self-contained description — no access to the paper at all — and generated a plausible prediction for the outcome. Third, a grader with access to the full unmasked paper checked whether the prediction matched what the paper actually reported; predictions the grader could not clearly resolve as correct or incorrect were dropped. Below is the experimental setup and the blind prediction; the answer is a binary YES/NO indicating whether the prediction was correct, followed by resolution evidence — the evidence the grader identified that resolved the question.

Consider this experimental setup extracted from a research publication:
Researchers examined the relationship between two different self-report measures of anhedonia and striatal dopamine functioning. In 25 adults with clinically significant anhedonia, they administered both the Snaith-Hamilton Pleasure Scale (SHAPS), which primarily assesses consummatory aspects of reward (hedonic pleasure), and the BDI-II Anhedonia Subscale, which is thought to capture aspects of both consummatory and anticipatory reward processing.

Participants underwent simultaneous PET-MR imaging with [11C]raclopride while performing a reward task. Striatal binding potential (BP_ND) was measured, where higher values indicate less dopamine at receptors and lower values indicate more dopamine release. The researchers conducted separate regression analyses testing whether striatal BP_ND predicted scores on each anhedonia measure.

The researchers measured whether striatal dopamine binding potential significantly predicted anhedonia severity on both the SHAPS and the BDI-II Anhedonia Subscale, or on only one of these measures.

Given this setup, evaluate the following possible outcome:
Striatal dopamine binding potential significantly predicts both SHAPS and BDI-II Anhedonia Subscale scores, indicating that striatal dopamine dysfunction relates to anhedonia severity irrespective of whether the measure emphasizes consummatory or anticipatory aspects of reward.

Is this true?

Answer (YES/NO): NO